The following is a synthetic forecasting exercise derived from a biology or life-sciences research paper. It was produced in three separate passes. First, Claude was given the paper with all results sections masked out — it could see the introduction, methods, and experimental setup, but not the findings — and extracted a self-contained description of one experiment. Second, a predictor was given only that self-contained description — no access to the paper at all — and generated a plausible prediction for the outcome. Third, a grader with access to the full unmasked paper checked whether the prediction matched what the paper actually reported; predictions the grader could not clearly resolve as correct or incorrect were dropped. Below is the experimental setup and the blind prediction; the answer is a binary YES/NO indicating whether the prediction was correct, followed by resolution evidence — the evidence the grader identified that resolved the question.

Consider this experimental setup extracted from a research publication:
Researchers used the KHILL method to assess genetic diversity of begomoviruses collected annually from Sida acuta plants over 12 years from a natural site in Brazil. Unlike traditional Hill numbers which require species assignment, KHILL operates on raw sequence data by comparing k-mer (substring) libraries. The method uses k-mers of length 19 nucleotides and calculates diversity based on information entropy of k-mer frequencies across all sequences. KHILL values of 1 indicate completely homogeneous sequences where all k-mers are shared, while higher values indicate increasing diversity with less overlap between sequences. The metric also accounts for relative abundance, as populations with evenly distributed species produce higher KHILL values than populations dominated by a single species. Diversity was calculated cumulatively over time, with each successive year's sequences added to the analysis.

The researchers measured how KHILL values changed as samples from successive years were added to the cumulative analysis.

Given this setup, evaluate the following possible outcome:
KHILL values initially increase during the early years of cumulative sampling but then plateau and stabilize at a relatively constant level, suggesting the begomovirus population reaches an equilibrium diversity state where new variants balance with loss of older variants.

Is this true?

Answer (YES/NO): NO